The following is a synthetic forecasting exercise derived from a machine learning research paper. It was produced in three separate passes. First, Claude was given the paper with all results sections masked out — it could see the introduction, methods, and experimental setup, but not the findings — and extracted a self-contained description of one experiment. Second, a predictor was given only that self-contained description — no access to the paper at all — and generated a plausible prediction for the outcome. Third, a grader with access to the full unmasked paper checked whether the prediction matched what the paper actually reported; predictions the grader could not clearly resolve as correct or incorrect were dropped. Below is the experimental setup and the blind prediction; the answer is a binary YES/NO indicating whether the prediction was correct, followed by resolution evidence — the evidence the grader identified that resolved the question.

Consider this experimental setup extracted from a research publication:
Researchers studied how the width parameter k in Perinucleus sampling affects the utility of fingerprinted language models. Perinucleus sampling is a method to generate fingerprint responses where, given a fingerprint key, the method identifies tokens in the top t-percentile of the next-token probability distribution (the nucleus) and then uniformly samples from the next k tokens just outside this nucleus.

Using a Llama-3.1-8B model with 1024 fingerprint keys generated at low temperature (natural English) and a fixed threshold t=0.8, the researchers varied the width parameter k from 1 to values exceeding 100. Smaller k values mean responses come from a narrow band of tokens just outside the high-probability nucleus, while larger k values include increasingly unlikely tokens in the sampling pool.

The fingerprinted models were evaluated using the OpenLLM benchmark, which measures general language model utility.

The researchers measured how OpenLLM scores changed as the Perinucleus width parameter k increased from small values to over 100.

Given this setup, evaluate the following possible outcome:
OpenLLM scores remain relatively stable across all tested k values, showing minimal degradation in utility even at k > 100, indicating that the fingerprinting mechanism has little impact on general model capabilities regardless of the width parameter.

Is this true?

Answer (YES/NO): NO